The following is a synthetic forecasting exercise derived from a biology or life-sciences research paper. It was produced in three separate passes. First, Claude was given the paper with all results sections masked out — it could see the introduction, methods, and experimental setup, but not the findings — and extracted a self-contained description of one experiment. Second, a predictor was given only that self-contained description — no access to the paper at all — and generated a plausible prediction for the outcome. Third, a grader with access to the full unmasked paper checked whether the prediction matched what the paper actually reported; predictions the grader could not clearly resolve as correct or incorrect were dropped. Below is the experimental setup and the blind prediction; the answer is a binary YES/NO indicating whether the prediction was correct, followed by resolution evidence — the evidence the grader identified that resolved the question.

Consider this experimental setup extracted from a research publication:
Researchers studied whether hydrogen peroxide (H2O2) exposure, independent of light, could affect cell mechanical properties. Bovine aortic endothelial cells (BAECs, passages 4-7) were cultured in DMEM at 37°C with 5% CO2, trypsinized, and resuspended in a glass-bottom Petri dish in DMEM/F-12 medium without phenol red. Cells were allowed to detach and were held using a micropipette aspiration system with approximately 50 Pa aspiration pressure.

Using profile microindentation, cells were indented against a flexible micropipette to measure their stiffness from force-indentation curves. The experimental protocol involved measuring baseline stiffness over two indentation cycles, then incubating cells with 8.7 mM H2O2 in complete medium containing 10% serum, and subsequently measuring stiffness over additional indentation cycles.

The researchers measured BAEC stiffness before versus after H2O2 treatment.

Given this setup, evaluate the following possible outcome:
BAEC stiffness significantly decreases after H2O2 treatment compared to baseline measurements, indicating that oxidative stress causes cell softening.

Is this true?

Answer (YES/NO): NO